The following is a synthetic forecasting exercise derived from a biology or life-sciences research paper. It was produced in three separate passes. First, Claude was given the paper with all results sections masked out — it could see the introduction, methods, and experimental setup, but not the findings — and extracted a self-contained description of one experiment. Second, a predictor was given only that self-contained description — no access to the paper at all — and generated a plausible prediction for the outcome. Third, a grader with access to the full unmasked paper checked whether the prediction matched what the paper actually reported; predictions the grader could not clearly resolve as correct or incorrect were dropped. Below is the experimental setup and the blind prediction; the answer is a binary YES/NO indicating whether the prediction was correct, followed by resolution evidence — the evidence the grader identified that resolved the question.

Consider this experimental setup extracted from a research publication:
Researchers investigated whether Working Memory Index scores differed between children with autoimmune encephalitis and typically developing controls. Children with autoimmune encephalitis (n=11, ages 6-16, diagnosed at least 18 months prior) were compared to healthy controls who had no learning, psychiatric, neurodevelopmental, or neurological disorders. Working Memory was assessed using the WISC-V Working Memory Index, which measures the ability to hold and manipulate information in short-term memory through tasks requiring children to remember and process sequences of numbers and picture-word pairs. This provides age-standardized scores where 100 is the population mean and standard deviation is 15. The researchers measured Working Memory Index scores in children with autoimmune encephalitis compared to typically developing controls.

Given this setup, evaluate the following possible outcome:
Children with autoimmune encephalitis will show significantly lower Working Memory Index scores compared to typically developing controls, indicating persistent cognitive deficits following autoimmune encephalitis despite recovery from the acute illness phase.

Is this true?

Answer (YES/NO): NO